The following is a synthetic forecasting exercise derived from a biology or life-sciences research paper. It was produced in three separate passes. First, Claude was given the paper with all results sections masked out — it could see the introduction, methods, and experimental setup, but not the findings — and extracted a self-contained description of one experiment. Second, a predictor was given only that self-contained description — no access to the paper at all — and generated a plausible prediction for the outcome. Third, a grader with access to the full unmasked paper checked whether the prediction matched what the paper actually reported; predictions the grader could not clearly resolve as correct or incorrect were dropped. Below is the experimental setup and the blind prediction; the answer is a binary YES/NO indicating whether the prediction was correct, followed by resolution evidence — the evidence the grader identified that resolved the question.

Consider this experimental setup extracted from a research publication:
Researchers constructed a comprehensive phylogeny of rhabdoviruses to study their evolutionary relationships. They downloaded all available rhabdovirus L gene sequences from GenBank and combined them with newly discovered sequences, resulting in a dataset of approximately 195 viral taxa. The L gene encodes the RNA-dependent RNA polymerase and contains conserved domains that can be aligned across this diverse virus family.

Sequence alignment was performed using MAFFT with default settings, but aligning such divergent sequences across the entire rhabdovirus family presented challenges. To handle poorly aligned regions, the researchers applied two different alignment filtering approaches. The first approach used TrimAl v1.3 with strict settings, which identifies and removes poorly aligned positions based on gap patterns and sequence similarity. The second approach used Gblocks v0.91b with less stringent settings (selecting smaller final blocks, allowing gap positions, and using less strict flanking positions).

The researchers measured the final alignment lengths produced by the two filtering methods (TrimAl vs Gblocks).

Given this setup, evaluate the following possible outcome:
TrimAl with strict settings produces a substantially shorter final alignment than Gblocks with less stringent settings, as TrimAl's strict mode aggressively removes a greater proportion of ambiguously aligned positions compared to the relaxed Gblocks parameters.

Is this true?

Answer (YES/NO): NO